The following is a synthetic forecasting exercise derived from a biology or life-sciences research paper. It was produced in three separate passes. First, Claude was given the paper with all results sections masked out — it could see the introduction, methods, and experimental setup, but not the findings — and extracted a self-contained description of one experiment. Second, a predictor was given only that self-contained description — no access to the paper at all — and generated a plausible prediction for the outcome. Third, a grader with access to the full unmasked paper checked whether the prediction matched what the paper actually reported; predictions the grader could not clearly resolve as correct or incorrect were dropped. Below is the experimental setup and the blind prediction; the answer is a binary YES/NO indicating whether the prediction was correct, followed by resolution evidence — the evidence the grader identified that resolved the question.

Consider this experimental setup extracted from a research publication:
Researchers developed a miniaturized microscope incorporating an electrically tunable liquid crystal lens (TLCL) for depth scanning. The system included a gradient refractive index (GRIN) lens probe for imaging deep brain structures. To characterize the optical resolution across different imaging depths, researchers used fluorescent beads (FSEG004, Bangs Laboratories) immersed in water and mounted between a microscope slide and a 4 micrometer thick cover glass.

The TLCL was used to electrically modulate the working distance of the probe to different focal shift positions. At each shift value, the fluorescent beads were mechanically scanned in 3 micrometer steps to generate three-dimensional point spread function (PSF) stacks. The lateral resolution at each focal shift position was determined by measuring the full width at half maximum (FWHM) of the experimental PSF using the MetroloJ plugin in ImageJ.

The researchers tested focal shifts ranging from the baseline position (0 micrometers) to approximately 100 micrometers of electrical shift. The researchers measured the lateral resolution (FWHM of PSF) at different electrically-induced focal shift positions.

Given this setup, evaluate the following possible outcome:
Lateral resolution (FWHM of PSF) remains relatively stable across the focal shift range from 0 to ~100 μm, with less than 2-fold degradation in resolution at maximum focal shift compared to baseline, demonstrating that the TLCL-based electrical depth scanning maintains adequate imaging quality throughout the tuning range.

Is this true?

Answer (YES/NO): YES